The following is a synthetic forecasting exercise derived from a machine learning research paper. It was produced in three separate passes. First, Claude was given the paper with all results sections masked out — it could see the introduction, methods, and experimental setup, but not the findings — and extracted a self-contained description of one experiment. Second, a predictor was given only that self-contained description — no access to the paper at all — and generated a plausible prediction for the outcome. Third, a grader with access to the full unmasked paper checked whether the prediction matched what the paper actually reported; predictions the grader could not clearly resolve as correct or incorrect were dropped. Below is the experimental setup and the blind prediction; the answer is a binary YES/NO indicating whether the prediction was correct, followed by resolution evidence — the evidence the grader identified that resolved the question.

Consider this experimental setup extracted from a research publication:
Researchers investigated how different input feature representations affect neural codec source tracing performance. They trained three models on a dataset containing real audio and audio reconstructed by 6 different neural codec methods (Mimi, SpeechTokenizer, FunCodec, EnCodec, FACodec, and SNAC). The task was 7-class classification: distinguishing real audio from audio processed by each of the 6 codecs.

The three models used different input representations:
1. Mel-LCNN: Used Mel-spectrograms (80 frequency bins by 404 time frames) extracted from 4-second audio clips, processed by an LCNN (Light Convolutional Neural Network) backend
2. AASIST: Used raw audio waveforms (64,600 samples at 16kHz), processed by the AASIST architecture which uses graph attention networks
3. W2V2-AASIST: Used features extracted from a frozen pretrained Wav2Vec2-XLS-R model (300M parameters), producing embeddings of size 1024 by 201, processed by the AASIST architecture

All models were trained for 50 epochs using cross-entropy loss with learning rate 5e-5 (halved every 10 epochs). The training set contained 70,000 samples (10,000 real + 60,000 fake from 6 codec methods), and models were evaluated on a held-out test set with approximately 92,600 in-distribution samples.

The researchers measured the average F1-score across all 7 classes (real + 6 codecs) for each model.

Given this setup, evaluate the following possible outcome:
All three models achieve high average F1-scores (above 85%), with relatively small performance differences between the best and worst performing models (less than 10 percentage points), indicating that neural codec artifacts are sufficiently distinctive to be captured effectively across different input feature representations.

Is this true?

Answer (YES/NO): YES